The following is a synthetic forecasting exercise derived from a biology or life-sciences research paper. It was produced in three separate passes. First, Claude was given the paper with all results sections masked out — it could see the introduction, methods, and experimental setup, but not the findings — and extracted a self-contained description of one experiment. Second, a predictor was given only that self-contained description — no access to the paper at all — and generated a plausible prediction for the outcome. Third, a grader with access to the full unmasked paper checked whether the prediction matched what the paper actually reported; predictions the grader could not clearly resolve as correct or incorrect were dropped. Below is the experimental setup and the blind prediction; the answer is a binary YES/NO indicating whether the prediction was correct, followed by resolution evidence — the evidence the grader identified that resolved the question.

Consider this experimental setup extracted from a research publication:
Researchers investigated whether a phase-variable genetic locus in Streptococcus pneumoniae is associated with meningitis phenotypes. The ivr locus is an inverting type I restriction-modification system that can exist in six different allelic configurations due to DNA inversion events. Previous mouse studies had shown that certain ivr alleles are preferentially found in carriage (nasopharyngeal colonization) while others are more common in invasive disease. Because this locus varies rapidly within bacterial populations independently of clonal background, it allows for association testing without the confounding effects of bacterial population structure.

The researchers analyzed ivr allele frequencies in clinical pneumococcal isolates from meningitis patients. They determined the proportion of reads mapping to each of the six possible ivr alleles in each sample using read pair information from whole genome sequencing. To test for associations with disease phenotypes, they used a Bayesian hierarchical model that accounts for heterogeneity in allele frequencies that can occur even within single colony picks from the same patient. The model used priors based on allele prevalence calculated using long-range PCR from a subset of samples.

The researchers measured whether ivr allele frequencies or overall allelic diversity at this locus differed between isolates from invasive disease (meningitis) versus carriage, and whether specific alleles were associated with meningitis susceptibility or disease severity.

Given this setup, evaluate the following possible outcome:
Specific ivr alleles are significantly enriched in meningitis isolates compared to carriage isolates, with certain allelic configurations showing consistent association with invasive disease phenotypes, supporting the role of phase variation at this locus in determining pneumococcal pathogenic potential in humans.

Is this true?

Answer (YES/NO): NO